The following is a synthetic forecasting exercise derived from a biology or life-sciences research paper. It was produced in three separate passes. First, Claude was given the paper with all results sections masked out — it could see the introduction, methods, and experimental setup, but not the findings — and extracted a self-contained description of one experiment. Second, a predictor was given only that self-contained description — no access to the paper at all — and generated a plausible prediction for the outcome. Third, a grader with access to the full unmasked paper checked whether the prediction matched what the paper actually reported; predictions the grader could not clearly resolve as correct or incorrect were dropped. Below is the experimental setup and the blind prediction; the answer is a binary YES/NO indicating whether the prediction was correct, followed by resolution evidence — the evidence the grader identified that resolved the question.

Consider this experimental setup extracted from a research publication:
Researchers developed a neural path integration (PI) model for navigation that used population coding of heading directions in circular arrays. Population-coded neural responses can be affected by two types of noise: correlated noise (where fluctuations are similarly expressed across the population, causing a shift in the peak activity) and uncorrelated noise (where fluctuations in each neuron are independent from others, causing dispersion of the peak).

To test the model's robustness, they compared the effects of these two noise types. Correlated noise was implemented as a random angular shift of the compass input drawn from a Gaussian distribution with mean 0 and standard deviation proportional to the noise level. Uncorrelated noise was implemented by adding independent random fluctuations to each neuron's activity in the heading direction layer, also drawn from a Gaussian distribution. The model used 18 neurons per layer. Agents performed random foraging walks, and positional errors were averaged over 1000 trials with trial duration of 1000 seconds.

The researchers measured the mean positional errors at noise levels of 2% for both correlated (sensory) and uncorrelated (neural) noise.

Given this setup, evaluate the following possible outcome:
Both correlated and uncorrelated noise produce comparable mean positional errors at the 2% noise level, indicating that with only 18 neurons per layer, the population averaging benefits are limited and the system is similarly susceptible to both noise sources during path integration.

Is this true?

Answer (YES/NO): NO